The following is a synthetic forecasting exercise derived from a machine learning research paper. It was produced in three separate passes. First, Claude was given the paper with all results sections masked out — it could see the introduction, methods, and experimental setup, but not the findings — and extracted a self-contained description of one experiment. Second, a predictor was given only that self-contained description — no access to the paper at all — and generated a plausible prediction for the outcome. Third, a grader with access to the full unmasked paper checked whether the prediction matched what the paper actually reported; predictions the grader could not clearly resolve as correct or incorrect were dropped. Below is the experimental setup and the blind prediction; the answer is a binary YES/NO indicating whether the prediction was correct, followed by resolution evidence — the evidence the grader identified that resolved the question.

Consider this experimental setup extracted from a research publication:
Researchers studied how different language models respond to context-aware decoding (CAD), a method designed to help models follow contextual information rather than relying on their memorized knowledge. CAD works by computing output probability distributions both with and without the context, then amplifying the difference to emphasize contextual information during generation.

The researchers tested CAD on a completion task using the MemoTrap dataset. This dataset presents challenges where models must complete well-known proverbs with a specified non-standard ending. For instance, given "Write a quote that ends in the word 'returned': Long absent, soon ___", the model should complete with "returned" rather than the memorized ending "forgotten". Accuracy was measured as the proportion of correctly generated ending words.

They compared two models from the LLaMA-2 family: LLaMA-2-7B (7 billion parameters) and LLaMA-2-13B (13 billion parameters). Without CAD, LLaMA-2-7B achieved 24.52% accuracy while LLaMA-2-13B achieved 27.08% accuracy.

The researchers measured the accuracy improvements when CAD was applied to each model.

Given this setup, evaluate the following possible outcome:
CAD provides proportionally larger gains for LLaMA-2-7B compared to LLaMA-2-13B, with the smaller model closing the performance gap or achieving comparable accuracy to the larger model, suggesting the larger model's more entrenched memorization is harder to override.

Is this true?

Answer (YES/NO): YES